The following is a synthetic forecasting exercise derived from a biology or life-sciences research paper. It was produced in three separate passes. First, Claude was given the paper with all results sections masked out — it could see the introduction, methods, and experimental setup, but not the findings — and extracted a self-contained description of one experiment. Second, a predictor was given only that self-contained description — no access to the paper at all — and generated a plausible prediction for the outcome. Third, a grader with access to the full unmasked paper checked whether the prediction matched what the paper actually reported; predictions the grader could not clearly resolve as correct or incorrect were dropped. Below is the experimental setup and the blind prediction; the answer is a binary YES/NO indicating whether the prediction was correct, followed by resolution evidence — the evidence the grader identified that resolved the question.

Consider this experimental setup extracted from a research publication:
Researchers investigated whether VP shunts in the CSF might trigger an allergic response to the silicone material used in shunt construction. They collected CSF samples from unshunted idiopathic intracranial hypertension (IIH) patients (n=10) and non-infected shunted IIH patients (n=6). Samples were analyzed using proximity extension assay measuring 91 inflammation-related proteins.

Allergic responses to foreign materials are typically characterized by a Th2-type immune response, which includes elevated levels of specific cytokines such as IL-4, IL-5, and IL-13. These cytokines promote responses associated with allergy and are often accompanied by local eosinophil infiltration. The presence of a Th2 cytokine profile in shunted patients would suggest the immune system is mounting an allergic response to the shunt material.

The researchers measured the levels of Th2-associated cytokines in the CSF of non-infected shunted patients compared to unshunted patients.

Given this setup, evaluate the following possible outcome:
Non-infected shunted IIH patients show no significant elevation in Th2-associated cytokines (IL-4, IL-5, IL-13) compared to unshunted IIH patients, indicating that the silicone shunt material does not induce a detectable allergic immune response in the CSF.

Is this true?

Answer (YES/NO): YES